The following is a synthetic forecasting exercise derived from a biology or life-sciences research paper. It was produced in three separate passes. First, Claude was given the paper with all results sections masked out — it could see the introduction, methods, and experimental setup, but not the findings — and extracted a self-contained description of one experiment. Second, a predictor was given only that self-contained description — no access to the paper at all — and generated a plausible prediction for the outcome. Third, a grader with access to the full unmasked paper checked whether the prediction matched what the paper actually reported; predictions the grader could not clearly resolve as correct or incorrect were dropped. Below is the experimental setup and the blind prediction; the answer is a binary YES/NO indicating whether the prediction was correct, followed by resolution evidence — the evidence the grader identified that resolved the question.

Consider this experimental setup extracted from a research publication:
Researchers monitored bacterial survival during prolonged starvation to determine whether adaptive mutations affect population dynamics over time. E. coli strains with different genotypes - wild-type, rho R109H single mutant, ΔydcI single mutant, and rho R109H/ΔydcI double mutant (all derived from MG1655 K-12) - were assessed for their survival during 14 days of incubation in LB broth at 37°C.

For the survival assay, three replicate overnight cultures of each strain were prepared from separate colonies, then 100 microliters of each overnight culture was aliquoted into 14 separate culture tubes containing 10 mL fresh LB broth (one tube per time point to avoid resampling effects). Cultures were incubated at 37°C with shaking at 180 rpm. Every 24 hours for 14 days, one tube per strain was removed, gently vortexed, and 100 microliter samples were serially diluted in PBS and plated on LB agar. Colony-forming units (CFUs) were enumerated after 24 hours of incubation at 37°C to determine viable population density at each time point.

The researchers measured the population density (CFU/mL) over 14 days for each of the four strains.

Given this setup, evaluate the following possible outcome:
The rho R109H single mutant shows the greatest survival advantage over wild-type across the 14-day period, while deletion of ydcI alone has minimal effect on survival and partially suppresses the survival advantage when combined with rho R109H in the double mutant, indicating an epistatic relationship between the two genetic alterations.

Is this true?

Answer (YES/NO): NO